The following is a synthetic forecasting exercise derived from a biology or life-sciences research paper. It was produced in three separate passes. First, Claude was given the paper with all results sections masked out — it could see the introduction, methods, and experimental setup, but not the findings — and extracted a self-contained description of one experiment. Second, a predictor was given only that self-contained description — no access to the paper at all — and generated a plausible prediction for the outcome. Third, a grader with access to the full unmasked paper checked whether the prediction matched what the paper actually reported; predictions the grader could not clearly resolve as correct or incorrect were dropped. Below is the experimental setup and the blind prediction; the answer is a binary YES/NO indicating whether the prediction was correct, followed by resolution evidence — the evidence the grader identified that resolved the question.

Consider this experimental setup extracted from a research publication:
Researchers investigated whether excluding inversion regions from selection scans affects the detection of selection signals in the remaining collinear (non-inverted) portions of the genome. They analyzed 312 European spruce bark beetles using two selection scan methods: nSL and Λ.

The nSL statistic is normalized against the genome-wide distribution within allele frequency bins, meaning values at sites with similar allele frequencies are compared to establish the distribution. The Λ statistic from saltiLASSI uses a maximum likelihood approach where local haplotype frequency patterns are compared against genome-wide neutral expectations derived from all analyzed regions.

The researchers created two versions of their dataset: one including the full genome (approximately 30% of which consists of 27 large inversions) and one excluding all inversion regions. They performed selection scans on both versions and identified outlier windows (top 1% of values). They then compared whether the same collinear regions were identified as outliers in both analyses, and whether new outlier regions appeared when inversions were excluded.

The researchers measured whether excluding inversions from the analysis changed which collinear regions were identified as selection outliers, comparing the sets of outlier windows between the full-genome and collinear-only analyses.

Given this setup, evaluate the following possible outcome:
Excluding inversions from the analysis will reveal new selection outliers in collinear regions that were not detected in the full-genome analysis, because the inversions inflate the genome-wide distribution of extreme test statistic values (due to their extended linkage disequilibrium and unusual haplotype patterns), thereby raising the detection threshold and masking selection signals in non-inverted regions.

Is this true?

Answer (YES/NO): NO